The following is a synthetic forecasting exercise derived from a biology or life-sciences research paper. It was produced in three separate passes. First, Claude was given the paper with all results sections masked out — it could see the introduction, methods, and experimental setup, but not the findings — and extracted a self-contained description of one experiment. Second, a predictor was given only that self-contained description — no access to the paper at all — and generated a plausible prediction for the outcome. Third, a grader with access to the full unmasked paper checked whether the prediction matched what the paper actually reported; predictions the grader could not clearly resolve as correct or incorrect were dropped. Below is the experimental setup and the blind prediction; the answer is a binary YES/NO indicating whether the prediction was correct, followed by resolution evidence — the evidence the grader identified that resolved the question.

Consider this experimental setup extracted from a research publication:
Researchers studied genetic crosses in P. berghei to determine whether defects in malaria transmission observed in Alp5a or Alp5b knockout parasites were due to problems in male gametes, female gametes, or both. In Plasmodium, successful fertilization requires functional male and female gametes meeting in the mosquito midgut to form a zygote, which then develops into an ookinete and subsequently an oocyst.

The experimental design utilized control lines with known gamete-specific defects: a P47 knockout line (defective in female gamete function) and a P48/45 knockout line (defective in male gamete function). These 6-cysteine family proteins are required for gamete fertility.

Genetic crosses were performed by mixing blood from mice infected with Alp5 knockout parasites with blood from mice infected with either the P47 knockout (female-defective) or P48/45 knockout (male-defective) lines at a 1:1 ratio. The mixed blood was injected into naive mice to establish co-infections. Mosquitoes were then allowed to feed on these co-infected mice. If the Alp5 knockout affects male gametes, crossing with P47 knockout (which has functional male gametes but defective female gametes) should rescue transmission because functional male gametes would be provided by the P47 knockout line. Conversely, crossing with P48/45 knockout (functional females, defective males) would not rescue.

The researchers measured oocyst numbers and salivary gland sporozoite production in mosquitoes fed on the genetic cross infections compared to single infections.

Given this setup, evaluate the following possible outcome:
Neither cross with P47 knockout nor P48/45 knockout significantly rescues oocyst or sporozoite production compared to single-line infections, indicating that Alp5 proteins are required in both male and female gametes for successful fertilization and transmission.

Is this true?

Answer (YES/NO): NO